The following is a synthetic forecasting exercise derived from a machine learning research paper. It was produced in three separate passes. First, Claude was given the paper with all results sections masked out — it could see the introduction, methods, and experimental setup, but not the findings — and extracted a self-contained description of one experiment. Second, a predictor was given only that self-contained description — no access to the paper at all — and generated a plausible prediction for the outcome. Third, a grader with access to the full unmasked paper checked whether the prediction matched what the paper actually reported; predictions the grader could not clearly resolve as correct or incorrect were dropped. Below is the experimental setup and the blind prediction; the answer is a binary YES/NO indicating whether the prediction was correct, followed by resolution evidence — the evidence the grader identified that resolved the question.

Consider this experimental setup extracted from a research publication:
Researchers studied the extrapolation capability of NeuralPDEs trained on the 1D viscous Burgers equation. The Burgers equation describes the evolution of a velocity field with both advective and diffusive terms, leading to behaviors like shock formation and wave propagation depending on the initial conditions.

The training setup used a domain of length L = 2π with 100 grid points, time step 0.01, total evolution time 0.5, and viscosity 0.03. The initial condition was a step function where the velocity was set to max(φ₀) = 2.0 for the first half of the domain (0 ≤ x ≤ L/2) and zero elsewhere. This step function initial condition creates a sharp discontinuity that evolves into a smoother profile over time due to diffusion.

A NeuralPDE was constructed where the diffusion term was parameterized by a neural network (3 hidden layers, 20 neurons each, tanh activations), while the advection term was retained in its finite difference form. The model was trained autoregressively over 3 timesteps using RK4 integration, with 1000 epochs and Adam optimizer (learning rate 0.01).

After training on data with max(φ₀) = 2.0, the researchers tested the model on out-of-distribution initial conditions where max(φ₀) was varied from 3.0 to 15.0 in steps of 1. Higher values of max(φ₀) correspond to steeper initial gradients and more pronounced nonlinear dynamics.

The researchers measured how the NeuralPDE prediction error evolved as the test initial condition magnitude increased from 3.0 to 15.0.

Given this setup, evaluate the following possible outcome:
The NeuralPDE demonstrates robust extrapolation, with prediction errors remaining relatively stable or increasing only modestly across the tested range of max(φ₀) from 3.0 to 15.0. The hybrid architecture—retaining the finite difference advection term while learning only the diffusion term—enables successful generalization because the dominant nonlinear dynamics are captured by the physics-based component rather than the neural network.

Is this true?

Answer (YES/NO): NO